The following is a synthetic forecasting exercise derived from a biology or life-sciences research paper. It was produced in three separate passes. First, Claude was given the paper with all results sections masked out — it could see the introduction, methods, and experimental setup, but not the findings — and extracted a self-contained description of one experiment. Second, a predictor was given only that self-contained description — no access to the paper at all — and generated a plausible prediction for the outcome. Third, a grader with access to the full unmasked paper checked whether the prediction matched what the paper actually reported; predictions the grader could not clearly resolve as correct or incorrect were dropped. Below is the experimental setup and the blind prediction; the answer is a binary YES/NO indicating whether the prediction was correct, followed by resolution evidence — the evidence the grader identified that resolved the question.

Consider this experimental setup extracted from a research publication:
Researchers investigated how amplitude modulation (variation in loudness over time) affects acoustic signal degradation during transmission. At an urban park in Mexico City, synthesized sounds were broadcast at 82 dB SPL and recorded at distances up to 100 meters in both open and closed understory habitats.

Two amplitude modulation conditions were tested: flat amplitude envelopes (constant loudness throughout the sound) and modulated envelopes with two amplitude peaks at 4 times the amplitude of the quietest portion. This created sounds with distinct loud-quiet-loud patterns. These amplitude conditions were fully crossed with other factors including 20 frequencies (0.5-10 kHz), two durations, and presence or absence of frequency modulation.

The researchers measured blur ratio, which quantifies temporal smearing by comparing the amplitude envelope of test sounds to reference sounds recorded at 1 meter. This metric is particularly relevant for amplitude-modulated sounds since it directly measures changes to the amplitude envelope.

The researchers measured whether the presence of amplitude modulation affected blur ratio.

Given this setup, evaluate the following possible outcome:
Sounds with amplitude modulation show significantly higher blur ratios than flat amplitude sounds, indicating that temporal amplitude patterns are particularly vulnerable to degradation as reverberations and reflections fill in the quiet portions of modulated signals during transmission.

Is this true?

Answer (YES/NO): YES